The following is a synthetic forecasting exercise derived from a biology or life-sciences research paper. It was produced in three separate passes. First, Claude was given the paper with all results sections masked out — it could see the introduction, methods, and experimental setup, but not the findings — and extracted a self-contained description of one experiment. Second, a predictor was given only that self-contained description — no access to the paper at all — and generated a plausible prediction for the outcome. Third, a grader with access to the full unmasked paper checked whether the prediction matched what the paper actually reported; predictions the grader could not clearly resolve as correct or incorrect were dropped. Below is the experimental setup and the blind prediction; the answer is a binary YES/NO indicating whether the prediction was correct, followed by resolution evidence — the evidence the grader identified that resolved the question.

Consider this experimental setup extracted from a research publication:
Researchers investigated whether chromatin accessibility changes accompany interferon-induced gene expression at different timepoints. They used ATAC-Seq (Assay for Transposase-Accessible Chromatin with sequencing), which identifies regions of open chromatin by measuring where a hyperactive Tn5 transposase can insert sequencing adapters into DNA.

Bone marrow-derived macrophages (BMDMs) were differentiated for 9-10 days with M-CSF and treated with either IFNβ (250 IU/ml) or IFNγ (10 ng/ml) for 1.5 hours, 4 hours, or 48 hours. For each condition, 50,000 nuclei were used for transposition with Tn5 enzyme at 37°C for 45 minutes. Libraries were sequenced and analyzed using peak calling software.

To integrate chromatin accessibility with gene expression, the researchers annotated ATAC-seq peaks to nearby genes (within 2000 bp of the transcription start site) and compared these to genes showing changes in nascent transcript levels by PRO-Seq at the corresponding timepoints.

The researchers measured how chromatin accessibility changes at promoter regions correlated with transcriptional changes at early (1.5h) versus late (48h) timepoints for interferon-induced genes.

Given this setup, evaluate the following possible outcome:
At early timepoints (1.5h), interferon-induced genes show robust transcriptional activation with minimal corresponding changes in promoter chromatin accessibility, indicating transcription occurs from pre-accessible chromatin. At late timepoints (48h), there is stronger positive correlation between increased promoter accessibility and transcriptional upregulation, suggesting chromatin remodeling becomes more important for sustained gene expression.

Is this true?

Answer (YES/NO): NO